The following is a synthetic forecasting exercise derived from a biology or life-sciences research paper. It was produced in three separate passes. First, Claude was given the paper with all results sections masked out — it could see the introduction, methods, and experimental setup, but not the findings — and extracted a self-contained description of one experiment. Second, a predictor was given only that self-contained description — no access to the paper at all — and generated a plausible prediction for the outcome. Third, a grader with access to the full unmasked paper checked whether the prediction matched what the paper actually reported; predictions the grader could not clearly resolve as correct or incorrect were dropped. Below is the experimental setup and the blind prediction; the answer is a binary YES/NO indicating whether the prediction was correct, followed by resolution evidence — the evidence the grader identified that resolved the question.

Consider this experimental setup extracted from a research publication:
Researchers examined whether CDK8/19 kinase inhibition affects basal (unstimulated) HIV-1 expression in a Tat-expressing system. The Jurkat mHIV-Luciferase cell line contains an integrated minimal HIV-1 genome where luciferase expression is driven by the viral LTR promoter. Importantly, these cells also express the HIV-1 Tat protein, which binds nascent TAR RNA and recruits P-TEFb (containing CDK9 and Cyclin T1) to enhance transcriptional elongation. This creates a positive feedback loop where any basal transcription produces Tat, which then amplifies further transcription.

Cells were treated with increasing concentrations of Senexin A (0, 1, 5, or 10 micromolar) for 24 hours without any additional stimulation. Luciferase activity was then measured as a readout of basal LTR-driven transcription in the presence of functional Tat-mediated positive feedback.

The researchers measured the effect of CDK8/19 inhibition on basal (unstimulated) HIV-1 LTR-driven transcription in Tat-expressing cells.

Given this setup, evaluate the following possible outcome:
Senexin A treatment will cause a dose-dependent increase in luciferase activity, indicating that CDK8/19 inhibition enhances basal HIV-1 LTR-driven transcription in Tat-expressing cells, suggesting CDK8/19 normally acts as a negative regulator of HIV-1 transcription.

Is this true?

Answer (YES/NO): NO